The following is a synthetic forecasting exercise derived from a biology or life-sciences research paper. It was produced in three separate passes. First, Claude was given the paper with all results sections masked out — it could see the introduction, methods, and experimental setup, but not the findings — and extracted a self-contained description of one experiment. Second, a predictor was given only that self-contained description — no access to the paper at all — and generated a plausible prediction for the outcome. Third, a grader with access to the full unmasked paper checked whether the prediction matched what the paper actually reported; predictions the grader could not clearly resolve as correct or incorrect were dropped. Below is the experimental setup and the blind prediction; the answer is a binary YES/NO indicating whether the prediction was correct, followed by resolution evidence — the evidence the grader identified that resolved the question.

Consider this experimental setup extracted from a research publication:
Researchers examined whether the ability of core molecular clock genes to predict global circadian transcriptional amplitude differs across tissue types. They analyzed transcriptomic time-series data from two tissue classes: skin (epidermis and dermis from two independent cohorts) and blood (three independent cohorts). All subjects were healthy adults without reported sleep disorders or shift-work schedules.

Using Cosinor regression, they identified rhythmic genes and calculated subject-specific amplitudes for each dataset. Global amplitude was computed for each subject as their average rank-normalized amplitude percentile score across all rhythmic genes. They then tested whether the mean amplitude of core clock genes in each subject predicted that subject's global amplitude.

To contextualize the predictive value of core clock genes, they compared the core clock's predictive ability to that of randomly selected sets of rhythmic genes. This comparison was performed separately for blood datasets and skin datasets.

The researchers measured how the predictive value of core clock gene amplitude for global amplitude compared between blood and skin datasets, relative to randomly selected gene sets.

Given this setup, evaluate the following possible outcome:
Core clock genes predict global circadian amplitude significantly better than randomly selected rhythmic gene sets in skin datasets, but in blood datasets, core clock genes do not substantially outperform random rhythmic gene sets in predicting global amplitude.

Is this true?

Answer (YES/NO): NO